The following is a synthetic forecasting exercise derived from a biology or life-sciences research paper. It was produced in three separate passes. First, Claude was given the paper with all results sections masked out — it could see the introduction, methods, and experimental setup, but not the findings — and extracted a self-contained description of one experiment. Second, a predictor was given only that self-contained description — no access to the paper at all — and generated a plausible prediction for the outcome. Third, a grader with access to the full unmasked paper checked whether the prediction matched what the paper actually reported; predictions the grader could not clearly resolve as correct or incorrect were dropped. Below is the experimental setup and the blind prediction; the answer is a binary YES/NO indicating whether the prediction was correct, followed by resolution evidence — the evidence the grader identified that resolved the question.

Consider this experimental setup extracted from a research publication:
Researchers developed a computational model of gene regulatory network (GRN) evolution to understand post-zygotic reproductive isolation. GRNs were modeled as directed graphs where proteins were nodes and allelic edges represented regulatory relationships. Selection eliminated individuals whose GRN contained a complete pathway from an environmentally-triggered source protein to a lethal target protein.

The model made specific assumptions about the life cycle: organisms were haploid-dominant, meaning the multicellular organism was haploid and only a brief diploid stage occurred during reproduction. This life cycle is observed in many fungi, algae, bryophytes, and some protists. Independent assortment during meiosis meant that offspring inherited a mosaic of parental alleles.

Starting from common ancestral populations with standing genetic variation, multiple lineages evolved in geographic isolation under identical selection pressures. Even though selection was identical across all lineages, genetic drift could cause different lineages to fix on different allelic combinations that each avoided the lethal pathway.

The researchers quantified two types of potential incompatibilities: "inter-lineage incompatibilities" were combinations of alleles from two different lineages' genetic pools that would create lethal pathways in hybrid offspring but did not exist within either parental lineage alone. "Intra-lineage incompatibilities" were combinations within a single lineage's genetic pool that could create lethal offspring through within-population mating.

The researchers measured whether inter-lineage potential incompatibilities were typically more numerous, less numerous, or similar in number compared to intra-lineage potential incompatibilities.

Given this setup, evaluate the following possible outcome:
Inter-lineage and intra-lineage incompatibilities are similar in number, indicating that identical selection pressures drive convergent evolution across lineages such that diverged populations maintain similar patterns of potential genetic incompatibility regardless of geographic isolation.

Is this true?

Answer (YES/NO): NO